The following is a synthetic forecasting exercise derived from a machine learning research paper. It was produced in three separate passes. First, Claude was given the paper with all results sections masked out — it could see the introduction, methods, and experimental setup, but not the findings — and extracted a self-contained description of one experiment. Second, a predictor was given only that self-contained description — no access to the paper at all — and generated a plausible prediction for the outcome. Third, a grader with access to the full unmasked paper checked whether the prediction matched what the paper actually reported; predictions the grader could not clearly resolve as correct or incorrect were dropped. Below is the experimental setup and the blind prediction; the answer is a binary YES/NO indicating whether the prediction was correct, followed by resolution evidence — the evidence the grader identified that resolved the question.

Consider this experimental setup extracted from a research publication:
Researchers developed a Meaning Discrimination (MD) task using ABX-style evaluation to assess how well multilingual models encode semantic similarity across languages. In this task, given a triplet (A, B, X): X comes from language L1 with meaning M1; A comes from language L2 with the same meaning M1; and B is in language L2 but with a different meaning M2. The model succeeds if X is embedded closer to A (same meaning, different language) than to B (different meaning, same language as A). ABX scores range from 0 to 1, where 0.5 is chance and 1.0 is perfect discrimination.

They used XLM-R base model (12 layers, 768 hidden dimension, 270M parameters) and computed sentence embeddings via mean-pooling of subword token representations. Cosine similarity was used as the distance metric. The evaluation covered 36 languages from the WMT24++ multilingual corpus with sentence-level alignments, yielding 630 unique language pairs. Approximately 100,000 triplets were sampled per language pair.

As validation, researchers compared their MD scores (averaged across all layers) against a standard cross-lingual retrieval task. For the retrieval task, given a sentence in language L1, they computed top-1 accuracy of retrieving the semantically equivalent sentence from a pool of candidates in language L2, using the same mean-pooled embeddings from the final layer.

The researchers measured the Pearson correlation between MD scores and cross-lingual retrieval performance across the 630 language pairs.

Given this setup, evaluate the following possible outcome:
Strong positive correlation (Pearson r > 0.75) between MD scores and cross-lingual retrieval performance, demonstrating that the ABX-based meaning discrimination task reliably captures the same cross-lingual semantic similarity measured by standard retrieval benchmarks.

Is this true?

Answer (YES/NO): YES